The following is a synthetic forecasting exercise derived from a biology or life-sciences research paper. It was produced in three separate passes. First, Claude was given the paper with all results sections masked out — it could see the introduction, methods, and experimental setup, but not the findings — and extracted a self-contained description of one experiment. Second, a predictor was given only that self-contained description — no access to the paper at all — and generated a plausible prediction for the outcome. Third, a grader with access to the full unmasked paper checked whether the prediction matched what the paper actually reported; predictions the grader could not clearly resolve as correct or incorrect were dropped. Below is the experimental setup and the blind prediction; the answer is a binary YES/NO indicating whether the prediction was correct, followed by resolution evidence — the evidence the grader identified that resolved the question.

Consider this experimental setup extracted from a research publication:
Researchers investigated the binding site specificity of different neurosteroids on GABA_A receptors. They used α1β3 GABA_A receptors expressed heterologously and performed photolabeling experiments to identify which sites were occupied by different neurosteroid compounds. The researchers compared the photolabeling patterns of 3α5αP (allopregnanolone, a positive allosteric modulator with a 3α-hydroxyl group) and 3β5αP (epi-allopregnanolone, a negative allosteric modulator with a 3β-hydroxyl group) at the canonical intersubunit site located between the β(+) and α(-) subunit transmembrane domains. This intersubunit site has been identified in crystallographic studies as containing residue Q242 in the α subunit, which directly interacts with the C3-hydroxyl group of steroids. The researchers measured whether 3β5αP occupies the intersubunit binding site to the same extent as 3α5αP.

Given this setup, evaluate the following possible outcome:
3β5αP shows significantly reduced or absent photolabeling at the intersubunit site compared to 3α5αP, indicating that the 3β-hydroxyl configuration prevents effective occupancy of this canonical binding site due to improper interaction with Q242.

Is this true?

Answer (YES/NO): YES